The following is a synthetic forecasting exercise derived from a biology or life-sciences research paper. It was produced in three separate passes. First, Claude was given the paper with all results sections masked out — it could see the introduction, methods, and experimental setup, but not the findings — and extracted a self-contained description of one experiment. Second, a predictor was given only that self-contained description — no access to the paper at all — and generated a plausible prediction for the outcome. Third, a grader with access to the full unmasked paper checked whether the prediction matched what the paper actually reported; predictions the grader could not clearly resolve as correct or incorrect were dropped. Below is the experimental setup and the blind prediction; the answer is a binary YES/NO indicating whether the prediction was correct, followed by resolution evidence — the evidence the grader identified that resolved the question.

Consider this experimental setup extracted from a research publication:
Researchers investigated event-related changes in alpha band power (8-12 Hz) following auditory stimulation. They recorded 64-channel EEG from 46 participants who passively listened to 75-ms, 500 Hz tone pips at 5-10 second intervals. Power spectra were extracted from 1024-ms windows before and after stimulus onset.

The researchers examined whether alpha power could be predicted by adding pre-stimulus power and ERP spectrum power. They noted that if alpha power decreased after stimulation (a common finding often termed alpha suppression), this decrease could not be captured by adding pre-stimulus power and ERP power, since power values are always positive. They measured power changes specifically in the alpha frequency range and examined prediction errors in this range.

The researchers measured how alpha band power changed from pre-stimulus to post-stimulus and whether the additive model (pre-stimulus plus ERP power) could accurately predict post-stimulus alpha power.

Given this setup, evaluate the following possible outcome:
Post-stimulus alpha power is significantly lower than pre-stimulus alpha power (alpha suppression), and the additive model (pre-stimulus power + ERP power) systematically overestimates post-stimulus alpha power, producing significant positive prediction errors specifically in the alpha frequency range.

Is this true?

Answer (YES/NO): YES